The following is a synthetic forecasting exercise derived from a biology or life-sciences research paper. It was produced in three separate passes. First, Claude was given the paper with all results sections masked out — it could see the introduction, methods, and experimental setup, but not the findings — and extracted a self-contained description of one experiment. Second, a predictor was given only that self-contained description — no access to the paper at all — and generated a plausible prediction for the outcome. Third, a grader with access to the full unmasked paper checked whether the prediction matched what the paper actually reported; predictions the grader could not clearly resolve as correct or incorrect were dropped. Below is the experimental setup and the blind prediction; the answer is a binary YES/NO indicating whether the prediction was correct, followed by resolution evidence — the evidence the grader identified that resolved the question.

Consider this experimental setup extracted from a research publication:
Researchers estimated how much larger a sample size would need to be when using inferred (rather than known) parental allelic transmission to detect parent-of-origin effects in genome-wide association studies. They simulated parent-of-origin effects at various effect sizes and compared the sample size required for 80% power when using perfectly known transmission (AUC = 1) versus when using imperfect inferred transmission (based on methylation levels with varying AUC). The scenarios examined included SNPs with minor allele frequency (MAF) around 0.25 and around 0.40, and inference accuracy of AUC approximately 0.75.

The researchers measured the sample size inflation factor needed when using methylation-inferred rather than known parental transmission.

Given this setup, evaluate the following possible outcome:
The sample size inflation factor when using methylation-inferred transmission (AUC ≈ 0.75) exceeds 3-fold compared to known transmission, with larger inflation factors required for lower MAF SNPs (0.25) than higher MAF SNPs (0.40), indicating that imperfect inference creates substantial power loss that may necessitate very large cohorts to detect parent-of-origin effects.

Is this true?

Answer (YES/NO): YES